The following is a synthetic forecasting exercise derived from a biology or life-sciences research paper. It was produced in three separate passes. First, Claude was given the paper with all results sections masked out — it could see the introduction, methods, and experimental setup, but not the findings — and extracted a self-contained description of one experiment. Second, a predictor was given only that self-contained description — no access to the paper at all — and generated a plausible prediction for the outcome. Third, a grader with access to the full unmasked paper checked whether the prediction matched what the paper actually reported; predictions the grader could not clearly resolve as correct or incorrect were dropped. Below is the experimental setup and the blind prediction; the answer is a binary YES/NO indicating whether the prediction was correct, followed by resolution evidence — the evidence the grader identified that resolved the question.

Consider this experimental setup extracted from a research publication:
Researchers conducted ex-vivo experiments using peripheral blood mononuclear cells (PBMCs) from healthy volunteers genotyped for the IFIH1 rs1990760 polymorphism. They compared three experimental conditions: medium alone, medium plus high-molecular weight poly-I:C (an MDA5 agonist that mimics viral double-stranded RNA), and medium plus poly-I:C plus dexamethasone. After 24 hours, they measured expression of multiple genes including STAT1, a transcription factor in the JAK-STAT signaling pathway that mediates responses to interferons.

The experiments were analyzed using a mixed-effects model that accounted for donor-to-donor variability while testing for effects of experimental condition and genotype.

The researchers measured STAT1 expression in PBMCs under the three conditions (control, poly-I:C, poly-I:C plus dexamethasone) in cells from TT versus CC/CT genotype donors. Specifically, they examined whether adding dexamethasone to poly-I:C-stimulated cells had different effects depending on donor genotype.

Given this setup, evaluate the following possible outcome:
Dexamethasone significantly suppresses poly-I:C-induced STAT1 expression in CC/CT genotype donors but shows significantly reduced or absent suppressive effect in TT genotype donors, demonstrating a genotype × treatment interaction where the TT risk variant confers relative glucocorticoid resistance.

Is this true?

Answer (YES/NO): NO